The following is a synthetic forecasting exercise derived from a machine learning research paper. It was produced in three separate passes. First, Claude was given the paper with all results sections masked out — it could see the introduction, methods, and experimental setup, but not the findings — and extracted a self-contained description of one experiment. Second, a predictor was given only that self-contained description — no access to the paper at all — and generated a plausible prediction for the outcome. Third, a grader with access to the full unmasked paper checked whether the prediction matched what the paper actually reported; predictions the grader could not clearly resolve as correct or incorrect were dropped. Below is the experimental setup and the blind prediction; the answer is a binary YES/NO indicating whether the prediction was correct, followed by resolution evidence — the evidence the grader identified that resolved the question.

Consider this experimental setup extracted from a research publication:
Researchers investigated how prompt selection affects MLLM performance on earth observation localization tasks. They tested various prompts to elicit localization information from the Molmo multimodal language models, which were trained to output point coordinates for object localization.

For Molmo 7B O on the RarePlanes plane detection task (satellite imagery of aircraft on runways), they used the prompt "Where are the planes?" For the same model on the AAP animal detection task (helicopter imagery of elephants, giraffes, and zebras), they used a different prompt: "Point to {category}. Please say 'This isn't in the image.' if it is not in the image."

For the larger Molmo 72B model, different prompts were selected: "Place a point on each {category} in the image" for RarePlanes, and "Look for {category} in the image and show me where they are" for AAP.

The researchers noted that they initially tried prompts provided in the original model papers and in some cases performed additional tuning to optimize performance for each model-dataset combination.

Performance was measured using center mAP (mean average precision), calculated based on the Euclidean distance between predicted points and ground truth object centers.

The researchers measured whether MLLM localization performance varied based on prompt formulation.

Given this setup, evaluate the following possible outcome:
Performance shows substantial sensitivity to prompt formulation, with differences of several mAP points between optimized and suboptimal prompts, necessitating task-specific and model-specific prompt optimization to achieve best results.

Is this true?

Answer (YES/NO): YES